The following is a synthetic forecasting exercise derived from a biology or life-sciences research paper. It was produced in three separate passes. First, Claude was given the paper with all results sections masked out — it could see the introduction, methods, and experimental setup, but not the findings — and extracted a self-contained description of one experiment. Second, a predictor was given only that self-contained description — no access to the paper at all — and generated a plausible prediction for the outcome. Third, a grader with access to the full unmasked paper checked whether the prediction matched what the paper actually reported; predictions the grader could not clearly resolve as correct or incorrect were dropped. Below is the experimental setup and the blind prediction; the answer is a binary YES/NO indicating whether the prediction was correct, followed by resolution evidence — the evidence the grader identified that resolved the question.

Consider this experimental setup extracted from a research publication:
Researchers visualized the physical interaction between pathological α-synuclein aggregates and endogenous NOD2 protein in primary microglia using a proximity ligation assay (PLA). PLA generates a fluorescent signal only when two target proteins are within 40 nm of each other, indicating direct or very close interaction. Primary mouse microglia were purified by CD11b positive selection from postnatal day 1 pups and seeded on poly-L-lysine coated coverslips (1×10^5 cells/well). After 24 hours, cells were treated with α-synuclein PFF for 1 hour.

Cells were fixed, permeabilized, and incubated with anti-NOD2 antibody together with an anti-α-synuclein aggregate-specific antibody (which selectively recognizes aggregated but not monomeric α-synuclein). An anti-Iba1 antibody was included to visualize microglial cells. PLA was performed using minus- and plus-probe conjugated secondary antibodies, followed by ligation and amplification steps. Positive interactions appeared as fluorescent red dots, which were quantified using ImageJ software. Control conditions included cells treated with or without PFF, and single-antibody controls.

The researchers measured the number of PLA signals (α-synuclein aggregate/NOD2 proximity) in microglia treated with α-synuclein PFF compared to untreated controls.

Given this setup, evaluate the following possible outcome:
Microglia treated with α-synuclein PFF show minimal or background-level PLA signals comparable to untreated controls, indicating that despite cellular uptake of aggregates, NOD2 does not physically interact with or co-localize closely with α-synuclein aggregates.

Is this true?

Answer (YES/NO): NO